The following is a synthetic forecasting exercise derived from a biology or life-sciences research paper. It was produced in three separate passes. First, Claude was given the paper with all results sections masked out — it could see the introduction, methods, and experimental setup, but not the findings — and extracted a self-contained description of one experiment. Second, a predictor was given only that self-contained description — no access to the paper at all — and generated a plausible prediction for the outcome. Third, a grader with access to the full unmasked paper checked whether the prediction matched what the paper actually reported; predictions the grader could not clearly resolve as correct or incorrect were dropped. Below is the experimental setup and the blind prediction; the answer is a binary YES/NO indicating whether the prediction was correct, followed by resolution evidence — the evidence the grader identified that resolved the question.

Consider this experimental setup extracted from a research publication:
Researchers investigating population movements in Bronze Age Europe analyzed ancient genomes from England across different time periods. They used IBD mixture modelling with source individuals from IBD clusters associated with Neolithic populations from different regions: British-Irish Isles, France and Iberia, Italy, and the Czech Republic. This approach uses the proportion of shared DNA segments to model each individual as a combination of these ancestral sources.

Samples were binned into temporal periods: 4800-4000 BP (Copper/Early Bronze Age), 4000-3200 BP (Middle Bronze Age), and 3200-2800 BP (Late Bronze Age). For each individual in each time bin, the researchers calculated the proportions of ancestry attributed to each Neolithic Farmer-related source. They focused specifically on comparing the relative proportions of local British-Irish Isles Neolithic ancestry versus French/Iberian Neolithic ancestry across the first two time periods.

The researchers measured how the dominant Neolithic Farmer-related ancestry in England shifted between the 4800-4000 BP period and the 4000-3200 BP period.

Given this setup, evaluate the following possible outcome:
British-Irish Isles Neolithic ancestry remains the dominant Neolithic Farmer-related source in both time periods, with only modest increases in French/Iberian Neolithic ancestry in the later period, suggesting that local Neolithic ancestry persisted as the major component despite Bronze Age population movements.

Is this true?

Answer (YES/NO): NO